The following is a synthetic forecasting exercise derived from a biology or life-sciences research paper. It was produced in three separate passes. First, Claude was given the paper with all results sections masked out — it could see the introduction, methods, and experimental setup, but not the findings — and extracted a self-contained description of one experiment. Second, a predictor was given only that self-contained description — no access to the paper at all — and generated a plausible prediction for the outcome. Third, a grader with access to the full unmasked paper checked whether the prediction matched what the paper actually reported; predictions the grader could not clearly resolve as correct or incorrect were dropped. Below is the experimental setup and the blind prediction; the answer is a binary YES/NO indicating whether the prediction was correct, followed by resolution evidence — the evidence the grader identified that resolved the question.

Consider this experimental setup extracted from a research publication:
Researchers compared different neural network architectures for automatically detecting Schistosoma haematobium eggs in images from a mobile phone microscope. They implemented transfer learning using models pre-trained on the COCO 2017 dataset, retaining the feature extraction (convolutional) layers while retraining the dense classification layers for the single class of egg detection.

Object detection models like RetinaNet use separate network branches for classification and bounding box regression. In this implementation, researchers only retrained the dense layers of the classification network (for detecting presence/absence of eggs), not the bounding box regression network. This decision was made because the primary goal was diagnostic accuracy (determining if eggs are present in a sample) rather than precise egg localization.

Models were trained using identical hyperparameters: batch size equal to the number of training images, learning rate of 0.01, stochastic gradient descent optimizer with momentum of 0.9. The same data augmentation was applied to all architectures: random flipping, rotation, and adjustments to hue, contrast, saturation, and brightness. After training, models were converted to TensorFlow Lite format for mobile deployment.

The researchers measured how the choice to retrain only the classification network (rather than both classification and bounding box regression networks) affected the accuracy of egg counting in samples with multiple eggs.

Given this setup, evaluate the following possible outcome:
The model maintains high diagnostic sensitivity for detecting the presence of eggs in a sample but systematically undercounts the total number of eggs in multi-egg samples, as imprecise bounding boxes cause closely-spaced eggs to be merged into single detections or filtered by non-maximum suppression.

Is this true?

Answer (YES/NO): NO